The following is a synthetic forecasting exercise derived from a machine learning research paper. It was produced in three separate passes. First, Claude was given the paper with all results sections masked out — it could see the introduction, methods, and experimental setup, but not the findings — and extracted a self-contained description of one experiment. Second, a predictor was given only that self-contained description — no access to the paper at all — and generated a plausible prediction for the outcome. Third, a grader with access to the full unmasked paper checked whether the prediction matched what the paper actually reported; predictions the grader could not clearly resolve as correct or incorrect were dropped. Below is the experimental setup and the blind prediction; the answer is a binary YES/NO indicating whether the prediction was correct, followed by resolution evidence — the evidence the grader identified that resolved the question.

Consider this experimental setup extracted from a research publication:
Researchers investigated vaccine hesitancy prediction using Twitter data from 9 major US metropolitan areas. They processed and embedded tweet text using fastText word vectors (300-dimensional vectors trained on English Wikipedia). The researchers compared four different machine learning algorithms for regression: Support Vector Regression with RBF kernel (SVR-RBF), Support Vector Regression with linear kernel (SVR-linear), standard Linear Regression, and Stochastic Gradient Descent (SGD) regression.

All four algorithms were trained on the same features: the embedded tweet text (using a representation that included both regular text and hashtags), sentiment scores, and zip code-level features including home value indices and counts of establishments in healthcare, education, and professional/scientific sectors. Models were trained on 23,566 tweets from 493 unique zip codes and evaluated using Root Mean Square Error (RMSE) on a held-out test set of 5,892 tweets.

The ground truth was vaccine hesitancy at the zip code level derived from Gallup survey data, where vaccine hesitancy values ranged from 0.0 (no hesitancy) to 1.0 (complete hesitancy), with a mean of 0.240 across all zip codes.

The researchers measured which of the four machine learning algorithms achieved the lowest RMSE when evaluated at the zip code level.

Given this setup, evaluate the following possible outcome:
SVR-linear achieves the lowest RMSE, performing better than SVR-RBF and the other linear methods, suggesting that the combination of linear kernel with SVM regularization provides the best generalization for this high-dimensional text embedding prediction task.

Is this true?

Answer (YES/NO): NO